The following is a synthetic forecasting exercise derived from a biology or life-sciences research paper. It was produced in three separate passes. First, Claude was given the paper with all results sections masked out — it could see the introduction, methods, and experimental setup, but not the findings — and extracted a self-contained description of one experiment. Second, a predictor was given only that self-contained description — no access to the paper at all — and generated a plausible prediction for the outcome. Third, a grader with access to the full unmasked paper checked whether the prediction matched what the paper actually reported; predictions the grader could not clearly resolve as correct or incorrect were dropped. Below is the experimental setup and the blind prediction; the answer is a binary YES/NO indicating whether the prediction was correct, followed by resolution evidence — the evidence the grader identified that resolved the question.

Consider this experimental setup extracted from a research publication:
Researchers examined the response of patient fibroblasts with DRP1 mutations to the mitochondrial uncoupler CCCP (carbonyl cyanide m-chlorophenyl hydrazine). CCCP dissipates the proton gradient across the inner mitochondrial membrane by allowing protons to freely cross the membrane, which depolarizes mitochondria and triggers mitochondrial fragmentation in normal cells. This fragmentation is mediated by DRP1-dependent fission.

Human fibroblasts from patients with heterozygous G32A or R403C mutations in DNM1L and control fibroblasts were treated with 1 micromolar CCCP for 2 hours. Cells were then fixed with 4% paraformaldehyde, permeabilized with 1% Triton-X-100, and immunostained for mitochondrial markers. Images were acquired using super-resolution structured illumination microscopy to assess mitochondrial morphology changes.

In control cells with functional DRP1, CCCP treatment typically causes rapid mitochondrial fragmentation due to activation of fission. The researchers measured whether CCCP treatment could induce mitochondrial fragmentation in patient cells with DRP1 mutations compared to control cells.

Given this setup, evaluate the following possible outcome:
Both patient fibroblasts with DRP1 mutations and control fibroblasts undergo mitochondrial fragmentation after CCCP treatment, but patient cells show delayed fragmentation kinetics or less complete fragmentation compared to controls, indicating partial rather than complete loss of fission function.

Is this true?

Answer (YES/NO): NO